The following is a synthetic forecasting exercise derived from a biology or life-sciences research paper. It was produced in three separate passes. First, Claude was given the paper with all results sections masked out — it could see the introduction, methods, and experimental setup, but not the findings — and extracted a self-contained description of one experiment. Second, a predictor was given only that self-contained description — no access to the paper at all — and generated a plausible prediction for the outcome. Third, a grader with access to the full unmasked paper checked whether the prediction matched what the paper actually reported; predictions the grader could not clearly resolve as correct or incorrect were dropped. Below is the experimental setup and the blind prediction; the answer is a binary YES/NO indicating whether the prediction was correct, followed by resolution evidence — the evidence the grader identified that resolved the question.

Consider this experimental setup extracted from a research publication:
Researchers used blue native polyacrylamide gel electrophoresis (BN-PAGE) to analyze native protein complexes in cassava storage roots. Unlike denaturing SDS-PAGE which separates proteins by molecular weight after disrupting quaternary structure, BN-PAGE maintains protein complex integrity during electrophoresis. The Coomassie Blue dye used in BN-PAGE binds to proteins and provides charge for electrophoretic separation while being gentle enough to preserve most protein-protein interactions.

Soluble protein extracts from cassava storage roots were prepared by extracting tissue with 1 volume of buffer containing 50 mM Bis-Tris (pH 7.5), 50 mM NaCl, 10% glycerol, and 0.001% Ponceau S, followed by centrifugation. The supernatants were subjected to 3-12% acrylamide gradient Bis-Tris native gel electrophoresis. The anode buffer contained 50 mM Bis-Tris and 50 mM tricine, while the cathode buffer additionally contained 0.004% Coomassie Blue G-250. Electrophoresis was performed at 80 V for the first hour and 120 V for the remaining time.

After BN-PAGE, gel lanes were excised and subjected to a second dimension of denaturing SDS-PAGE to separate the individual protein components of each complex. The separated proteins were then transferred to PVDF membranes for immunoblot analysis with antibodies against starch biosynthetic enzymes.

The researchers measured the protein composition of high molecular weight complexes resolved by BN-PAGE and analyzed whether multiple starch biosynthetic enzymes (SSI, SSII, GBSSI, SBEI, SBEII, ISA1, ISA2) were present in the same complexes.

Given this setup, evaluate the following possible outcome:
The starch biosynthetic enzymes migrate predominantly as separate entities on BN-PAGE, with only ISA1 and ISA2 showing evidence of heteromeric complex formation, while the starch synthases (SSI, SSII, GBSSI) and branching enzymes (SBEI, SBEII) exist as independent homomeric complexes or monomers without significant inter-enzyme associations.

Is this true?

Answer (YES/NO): NO